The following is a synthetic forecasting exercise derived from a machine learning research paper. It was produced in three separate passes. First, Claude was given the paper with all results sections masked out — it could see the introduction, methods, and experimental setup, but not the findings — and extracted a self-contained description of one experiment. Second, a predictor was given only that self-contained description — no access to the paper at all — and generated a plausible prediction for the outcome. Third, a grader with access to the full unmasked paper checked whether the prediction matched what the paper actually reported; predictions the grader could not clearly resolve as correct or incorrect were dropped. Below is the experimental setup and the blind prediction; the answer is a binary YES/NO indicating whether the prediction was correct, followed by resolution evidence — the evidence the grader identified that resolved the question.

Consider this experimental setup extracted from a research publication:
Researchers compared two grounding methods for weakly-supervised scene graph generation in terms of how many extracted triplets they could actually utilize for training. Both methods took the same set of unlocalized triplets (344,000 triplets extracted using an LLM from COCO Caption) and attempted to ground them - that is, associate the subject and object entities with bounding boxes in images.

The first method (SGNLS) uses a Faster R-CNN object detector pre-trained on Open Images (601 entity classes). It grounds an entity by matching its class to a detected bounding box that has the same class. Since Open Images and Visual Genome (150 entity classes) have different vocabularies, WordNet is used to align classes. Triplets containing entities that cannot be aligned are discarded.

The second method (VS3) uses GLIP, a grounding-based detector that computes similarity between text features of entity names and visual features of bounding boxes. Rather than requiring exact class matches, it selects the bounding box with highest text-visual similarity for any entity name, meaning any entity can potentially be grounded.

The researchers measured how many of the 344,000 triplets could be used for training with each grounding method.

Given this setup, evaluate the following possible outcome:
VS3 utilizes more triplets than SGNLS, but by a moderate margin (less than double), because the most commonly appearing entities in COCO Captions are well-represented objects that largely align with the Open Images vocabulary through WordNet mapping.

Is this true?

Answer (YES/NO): YES